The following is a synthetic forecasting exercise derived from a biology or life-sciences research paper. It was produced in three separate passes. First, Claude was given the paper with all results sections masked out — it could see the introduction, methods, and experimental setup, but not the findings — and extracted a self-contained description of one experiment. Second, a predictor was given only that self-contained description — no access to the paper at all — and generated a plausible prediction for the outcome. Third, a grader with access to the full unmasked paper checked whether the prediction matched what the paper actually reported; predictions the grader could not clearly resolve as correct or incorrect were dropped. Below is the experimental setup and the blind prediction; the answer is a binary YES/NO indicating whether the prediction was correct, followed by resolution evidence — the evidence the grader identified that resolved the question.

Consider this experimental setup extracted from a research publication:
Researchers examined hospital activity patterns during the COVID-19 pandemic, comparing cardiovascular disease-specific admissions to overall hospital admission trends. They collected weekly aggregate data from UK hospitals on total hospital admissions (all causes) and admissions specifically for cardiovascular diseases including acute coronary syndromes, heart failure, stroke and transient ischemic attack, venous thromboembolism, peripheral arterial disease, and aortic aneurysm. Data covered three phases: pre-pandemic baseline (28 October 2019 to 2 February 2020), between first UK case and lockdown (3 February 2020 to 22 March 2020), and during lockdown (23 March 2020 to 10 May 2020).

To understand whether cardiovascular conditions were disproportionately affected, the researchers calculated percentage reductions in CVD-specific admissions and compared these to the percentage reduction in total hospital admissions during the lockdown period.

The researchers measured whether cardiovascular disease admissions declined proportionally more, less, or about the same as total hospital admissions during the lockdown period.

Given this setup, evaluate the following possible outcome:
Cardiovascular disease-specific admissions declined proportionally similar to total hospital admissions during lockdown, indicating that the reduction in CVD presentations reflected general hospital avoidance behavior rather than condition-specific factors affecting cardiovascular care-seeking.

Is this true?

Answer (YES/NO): NO